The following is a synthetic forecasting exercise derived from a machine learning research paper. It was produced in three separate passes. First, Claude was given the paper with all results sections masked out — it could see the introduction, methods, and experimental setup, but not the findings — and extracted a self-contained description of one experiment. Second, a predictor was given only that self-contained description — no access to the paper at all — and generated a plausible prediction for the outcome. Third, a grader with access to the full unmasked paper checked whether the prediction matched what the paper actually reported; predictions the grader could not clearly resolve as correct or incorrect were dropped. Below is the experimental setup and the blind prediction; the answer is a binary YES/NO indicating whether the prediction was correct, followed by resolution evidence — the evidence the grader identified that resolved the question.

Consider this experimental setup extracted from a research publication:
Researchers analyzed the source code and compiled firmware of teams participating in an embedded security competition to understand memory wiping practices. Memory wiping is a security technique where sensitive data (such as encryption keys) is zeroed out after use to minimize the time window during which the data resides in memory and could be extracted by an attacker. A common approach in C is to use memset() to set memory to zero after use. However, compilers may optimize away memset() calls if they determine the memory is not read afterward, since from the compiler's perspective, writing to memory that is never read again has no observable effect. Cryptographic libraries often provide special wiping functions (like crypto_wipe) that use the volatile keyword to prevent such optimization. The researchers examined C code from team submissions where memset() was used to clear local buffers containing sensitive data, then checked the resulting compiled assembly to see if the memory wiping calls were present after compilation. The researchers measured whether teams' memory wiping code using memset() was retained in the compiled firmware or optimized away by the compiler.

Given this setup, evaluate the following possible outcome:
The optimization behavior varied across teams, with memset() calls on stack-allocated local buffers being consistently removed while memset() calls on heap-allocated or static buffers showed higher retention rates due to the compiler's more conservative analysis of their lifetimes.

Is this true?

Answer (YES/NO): NO